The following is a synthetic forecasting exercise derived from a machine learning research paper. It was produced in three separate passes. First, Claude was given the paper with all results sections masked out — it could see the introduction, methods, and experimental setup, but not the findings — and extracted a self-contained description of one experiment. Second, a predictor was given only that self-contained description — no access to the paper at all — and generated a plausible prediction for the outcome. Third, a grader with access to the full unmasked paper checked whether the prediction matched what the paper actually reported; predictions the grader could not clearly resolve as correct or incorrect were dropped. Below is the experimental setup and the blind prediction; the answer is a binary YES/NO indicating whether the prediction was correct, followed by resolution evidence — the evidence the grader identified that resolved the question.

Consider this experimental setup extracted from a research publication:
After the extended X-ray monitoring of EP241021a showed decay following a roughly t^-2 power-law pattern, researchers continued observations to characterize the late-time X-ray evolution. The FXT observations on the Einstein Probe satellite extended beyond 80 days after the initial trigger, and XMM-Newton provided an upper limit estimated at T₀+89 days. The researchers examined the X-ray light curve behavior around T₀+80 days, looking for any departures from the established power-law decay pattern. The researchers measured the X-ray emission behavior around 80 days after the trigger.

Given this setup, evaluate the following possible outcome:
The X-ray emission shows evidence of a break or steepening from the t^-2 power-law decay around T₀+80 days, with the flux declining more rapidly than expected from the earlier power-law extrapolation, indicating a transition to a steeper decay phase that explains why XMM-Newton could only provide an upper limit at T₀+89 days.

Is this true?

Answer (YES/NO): YES